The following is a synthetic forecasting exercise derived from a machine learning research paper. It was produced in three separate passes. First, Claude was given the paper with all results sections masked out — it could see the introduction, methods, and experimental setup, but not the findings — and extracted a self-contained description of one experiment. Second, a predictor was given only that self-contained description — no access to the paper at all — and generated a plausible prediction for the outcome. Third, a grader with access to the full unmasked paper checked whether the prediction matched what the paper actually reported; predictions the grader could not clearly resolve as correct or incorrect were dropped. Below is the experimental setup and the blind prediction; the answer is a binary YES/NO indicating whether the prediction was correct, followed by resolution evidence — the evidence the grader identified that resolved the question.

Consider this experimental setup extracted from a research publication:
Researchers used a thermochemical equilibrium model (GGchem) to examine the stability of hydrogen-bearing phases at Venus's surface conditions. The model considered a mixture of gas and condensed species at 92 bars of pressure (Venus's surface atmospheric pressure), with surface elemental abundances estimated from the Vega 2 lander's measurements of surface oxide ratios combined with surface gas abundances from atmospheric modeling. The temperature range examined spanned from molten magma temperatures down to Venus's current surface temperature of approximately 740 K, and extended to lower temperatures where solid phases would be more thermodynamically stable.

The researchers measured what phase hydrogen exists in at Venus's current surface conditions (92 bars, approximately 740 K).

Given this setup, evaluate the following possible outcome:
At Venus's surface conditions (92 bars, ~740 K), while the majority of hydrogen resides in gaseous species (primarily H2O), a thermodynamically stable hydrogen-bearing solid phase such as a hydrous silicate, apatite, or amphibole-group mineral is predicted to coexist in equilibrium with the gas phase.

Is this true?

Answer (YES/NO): NO